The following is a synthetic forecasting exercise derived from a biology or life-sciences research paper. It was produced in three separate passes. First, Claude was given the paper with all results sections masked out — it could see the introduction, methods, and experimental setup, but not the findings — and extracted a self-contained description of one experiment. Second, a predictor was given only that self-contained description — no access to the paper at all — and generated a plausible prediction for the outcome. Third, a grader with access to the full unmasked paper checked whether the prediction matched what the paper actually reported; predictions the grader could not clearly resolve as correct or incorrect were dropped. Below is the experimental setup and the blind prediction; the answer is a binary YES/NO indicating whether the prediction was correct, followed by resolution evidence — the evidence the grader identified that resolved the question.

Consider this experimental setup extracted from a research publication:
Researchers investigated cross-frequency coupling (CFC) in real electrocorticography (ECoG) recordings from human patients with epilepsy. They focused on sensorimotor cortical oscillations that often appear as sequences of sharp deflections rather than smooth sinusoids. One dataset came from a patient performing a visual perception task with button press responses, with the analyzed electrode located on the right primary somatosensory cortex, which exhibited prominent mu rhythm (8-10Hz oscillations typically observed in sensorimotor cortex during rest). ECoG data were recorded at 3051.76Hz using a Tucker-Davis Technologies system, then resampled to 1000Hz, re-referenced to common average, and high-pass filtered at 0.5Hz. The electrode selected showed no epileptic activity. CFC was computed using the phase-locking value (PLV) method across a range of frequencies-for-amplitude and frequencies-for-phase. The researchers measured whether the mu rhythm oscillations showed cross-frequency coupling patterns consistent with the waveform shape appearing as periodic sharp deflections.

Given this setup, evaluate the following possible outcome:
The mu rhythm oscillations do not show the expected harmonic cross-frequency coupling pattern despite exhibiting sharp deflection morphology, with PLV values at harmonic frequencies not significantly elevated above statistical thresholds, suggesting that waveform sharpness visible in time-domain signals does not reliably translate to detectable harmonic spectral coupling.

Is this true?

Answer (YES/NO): NO